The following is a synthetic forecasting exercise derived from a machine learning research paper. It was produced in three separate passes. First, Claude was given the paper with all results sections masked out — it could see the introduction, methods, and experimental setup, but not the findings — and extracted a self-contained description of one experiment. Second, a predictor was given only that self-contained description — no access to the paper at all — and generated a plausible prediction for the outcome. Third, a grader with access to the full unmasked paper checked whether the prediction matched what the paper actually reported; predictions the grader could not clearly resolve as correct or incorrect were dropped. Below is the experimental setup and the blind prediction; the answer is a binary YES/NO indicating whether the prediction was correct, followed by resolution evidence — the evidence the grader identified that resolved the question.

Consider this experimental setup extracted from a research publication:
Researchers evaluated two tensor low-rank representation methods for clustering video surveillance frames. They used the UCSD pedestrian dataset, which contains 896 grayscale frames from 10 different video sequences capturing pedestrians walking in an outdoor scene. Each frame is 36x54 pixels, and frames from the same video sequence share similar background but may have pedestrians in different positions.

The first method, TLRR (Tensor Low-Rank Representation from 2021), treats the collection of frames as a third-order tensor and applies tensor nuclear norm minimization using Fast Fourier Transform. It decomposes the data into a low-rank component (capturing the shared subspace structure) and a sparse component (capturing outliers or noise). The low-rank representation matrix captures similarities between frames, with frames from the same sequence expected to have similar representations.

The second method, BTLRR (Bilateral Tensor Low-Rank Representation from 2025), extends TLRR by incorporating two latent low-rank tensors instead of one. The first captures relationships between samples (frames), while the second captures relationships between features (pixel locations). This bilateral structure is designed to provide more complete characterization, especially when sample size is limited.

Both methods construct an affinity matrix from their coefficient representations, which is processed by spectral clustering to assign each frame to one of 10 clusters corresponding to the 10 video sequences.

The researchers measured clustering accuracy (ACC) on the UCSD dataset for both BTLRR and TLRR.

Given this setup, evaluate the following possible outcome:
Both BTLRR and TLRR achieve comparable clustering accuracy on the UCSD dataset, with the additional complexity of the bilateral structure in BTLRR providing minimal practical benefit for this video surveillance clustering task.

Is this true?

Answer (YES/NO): YES